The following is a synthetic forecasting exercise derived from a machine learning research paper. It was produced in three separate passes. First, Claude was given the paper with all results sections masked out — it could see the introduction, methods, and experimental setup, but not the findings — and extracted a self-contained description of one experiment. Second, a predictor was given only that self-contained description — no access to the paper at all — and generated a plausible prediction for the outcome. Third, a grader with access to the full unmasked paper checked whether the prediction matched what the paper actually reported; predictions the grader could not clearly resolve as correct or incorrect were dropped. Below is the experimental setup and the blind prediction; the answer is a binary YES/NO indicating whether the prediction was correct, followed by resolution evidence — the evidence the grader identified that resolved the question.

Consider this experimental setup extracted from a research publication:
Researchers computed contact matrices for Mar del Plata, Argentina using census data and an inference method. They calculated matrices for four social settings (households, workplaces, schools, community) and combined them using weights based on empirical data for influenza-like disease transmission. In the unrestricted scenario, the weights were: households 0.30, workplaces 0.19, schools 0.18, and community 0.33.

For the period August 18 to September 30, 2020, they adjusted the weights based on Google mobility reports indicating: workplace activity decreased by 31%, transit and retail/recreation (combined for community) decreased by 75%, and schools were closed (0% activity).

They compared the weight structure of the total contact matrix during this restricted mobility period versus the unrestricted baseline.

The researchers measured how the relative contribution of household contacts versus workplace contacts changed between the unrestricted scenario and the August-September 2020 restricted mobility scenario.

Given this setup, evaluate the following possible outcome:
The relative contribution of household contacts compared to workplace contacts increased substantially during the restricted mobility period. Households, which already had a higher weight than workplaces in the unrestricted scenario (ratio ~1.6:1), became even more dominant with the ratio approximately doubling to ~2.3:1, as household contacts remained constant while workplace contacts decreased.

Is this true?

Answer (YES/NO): NO